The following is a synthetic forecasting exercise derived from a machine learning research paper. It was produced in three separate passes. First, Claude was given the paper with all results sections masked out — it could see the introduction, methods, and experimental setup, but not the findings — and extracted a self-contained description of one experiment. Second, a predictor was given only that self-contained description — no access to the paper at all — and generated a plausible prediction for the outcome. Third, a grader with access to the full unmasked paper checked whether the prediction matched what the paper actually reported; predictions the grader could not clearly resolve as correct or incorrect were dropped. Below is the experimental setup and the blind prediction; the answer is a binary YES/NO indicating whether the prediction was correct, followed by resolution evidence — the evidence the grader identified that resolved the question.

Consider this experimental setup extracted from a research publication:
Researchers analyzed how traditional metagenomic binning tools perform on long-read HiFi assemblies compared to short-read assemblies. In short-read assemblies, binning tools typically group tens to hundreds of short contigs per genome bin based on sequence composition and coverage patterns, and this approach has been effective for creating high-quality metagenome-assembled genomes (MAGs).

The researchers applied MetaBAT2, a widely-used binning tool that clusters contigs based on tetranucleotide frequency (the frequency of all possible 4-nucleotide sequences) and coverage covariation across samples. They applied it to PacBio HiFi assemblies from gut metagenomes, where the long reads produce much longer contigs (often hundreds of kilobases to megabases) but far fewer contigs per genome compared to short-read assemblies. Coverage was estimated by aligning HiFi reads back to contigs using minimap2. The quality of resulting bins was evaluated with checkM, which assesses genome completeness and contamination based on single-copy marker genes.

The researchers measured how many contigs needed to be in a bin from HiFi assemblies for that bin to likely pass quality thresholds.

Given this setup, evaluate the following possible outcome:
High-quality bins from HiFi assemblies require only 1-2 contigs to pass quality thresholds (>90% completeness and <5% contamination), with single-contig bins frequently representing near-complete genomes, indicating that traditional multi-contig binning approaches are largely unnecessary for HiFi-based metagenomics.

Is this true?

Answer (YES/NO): NO